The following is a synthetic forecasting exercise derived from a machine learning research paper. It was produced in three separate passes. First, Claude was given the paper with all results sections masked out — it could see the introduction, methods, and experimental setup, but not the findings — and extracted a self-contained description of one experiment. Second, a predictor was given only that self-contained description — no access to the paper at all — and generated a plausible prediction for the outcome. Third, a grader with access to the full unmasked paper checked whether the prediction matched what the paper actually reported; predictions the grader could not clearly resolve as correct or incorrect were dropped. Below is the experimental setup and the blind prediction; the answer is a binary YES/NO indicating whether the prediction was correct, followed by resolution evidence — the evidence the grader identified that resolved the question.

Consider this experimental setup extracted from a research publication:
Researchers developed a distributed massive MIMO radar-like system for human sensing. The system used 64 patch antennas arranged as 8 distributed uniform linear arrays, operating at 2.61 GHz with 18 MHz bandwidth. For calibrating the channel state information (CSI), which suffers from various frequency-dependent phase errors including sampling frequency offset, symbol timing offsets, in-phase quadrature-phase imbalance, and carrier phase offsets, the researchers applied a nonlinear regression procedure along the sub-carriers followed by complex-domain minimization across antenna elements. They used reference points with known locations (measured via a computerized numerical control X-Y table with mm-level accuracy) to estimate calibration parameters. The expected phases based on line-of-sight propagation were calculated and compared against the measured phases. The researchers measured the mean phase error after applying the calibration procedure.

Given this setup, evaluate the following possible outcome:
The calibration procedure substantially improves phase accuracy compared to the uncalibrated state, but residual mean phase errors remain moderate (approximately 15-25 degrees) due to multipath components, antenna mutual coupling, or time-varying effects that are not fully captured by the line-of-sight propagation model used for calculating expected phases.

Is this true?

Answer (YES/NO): NO